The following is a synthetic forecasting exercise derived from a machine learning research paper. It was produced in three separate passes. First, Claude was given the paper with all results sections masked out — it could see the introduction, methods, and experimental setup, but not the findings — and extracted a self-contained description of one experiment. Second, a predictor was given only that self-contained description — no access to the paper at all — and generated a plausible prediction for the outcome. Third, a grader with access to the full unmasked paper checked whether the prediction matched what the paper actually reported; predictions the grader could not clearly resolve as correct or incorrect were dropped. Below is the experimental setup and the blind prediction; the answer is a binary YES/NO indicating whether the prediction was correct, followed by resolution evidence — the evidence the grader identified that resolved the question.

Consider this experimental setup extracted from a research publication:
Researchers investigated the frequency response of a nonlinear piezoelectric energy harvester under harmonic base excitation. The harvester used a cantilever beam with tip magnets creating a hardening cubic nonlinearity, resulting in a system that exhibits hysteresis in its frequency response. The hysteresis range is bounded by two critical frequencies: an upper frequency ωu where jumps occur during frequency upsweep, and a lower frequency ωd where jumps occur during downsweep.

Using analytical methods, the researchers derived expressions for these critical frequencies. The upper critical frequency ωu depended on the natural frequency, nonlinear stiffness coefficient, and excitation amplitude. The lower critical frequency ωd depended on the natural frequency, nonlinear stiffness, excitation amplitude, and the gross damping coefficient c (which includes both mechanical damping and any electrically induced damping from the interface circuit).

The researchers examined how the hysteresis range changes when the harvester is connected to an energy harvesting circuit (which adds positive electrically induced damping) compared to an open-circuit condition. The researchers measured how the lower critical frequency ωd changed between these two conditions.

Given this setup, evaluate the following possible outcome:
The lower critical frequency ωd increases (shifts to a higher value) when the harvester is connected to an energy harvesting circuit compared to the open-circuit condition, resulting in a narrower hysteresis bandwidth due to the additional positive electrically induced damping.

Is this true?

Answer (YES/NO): NO